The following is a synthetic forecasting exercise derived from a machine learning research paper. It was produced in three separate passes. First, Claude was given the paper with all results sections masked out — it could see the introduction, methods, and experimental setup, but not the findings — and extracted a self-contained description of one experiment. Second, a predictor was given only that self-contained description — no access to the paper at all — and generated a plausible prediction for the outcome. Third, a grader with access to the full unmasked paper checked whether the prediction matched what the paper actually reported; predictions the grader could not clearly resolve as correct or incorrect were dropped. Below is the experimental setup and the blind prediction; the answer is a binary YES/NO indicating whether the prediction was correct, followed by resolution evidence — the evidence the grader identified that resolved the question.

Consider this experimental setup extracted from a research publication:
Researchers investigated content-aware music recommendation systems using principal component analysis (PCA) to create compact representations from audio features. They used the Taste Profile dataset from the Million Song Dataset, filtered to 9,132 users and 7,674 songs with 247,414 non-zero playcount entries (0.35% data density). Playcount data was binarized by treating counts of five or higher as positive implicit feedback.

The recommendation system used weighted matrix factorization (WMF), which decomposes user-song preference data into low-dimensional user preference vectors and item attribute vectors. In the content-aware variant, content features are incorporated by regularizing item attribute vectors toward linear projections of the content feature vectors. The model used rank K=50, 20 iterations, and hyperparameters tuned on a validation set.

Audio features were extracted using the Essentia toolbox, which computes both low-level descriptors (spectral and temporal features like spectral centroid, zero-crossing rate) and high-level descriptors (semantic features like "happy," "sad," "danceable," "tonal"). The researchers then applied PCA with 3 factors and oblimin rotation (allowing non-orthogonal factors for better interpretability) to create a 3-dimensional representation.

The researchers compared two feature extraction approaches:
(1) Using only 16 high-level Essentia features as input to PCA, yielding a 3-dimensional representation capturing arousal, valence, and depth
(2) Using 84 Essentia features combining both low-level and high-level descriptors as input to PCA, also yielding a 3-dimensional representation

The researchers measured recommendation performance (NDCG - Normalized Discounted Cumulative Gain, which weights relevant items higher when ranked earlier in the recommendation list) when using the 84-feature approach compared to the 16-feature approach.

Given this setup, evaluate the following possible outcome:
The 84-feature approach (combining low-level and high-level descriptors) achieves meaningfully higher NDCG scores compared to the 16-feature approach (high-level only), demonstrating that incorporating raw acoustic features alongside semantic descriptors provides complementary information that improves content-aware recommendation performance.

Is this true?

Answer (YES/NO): NO